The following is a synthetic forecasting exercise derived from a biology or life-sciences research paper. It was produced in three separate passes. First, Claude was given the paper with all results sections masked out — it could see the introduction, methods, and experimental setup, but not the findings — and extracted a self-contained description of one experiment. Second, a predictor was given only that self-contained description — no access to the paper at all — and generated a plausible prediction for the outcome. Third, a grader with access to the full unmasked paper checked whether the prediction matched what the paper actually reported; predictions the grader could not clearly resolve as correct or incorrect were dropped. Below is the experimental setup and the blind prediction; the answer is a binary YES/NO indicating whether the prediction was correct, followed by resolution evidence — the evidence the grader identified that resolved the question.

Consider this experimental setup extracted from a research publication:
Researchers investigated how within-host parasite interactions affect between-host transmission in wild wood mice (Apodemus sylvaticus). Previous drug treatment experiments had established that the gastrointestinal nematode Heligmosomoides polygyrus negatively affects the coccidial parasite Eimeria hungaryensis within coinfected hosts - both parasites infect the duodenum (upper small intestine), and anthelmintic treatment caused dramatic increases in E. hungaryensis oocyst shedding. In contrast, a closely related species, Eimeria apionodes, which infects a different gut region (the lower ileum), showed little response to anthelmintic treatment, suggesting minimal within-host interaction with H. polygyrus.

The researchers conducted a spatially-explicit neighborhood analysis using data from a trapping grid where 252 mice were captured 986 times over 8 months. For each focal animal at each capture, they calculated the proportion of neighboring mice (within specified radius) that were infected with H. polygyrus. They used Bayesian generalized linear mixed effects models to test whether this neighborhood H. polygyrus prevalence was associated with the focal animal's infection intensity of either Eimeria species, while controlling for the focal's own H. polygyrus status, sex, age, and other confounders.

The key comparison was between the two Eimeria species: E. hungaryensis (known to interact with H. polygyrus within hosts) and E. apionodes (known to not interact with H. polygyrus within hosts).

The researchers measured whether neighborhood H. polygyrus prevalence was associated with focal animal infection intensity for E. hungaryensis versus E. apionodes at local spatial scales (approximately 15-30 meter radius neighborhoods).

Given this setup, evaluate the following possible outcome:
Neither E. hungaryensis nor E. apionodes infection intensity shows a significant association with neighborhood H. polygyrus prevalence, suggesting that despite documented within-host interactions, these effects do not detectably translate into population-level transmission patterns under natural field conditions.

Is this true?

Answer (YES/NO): NO